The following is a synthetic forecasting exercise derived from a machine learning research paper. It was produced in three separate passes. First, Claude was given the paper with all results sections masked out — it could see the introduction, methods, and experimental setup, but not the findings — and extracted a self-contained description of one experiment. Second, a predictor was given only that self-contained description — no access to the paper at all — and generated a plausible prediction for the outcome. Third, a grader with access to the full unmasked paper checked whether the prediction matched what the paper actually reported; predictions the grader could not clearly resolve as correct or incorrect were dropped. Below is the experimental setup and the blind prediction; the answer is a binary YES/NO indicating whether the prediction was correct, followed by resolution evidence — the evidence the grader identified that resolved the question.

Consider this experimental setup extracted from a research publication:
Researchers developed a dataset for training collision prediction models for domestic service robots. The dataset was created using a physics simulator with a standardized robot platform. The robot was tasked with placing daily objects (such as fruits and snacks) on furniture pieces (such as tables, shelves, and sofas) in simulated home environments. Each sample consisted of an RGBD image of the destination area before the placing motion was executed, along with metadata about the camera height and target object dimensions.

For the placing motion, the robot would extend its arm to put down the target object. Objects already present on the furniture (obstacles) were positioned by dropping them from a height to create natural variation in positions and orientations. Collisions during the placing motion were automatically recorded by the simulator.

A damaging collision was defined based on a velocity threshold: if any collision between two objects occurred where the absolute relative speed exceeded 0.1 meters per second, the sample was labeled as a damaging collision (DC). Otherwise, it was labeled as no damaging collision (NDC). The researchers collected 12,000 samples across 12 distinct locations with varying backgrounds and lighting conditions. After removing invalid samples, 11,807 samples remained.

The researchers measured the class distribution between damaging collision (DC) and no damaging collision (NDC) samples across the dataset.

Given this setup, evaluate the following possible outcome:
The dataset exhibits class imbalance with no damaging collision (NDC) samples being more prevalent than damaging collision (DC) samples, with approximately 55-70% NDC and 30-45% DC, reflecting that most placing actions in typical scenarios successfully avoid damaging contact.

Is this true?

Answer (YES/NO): NO